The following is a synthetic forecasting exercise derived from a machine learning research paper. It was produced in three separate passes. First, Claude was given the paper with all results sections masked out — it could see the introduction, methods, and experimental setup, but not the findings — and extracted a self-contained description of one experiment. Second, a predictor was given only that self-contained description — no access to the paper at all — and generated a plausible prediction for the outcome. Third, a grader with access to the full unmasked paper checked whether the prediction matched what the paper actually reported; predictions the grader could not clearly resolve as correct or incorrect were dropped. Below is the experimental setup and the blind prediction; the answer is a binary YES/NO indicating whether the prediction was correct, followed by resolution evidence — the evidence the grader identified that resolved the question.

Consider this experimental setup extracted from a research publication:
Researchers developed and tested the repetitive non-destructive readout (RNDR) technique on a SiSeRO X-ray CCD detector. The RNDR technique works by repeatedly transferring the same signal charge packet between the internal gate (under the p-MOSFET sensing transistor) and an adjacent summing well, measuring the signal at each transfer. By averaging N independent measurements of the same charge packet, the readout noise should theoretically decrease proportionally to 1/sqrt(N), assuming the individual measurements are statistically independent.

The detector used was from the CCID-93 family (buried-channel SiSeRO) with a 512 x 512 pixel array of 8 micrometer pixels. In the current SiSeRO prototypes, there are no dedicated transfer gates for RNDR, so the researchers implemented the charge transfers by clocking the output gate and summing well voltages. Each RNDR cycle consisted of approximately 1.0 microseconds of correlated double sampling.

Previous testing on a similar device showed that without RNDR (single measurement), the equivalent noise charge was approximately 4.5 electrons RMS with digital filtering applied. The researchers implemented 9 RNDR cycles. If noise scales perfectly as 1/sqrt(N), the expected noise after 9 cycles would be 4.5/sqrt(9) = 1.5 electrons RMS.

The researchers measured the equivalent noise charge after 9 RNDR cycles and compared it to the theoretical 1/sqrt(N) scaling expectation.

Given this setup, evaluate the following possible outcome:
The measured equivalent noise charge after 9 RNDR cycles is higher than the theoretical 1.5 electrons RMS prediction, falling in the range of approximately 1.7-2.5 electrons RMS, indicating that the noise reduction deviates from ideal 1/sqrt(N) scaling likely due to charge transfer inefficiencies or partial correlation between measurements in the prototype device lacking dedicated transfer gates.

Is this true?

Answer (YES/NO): YES